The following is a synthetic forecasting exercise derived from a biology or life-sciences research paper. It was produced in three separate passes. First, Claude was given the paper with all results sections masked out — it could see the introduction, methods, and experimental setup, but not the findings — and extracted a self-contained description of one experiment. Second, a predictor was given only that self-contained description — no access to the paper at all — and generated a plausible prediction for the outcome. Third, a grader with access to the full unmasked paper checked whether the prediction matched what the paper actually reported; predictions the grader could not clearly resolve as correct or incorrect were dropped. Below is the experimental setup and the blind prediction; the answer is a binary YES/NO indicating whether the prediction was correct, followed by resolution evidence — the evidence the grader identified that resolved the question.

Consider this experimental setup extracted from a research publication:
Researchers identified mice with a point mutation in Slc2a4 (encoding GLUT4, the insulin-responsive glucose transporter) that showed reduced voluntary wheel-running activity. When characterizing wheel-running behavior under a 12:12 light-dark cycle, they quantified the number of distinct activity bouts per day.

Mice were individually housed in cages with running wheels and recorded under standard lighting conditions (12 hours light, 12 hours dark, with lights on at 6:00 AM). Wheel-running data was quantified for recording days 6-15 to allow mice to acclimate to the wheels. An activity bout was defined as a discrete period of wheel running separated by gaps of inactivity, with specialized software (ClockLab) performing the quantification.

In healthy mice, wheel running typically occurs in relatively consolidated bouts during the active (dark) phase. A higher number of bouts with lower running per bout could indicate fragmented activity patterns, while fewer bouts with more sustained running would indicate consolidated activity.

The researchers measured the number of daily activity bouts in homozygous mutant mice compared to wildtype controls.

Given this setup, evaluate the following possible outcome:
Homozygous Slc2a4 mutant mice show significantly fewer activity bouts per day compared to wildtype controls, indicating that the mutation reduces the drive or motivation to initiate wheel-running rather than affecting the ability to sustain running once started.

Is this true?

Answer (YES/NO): NO